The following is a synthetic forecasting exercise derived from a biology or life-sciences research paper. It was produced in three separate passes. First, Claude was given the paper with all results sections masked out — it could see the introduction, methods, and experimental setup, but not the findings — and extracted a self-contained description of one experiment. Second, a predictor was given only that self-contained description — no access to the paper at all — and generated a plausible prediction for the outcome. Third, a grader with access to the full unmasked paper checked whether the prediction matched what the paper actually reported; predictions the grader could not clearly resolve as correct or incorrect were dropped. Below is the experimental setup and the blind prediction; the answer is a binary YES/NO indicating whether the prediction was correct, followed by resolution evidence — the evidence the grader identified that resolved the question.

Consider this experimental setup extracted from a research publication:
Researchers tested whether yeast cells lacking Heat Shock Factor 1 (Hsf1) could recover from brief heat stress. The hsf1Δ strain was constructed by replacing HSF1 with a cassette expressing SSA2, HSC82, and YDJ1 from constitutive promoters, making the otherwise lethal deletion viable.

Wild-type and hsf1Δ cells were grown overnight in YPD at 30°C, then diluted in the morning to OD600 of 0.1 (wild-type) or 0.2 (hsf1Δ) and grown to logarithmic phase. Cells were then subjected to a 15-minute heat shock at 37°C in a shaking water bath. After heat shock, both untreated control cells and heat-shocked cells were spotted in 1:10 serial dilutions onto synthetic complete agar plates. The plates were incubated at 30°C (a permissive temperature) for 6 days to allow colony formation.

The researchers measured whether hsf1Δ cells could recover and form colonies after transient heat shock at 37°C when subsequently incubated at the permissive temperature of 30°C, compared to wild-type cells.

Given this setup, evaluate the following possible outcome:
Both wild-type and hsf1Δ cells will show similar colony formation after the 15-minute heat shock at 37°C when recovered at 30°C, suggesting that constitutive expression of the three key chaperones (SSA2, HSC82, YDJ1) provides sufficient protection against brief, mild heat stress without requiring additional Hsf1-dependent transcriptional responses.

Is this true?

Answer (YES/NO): YES